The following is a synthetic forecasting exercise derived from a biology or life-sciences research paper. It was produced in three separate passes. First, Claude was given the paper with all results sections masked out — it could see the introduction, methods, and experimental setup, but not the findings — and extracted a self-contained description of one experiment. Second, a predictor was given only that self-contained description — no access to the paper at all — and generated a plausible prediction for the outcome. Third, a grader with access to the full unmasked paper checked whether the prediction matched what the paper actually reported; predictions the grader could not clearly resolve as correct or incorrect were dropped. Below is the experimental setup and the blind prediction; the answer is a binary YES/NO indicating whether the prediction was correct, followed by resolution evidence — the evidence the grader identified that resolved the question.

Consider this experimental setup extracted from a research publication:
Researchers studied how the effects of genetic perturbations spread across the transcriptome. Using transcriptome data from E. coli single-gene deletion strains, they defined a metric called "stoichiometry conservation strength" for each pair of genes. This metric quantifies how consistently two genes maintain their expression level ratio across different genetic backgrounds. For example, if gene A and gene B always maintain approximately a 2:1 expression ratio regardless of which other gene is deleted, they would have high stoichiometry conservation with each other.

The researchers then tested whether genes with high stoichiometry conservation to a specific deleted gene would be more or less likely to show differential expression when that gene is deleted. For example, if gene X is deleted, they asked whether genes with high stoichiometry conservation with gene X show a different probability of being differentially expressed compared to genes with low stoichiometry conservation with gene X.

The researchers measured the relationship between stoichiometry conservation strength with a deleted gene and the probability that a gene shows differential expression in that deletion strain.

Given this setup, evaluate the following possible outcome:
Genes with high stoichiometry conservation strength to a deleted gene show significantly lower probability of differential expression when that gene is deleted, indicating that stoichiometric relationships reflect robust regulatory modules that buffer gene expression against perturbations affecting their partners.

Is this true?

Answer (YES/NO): NO